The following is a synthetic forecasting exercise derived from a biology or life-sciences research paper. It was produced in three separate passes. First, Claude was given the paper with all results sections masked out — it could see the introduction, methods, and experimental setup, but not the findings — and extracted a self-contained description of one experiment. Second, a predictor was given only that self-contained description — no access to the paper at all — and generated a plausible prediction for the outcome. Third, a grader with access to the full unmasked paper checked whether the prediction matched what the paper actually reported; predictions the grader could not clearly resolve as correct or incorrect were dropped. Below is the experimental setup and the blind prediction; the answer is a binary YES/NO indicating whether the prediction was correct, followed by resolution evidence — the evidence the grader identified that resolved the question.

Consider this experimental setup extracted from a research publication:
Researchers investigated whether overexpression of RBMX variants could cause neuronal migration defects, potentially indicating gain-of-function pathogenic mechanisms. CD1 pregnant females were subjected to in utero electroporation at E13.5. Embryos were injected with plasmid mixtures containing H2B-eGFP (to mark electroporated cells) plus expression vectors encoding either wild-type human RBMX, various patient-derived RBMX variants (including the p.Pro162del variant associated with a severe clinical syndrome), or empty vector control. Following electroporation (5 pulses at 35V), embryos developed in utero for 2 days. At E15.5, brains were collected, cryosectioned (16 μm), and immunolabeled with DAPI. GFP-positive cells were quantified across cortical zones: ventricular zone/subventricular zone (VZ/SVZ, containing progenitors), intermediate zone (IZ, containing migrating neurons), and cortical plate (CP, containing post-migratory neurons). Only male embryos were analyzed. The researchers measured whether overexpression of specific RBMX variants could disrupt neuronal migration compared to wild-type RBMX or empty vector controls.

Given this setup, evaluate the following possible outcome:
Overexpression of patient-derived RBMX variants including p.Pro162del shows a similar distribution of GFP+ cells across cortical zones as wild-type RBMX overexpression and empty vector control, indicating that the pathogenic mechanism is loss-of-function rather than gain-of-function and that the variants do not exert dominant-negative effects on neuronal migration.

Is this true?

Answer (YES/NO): NO